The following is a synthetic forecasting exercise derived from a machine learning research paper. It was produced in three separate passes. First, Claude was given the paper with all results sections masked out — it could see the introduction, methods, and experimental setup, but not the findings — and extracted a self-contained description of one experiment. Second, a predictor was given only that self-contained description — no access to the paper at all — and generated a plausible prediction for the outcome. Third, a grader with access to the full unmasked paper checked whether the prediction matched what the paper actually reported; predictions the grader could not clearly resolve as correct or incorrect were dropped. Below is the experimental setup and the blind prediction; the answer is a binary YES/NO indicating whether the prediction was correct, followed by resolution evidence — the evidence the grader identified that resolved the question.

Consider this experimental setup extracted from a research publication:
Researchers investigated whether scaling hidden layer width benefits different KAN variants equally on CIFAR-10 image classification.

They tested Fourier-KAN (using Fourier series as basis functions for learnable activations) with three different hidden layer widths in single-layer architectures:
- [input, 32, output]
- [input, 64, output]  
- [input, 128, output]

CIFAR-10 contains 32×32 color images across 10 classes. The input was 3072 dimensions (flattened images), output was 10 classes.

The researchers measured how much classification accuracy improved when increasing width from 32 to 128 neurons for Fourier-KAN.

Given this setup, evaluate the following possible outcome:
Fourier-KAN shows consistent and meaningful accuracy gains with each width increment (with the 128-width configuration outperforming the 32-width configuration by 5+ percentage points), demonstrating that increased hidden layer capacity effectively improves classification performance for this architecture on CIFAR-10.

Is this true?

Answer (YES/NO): NO